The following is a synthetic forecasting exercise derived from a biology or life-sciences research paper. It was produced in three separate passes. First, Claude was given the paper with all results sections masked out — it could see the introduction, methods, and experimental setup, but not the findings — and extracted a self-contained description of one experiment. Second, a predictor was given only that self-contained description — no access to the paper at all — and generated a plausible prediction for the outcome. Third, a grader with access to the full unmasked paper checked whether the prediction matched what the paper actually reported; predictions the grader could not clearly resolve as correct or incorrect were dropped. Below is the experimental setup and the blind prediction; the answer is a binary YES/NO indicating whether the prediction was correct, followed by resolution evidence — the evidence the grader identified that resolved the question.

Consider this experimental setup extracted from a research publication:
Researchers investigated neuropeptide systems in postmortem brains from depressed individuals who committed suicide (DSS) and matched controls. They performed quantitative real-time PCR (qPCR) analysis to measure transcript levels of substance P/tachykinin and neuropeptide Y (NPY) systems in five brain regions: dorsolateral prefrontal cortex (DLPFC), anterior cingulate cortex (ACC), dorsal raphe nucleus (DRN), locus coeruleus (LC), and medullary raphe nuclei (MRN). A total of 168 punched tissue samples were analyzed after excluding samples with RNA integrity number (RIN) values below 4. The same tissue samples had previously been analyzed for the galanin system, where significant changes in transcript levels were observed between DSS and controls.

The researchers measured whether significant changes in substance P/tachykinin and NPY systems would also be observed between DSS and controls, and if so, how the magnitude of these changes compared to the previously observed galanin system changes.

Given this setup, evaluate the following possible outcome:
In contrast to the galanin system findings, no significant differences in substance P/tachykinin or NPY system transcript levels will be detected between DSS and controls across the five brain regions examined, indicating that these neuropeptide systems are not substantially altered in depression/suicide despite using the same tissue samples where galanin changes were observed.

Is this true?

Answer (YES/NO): NO